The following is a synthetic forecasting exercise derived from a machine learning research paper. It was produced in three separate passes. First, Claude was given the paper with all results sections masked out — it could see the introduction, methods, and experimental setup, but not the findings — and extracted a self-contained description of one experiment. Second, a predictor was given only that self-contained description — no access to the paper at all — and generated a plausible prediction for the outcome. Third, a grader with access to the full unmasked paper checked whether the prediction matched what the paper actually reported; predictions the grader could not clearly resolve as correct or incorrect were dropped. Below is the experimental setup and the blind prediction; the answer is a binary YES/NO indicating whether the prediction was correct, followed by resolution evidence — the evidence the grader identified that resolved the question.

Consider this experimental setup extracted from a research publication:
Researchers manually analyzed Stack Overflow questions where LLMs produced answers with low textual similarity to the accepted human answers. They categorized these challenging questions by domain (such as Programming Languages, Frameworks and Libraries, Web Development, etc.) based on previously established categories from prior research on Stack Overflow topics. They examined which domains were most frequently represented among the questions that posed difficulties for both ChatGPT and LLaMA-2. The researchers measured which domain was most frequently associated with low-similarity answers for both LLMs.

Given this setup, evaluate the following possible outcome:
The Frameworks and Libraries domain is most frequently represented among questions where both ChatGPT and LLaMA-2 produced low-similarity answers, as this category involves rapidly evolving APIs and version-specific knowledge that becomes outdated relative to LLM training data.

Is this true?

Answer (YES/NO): YES